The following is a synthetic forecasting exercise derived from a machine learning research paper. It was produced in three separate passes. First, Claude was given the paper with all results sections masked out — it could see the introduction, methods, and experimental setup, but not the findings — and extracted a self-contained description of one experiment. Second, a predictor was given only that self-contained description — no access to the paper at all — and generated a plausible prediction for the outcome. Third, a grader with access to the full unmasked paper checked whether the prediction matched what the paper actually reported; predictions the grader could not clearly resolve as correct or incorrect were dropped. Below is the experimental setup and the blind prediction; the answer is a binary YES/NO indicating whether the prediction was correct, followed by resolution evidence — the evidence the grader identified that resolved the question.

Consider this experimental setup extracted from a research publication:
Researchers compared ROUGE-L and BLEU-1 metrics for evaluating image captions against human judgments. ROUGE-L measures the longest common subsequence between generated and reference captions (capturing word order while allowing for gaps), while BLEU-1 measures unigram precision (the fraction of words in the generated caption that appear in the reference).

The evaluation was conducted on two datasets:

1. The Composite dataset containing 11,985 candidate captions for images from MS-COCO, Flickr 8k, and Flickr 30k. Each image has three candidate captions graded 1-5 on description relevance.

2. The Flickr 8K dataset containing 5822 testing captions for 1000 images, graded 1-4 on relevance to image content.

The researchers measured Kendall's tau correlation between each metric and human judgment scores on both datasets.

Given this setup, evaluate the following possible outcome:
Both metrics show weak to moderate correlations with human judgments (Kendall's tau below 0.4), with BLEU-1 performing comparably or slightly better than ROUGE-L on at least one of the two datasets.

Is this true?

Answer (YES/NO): YES